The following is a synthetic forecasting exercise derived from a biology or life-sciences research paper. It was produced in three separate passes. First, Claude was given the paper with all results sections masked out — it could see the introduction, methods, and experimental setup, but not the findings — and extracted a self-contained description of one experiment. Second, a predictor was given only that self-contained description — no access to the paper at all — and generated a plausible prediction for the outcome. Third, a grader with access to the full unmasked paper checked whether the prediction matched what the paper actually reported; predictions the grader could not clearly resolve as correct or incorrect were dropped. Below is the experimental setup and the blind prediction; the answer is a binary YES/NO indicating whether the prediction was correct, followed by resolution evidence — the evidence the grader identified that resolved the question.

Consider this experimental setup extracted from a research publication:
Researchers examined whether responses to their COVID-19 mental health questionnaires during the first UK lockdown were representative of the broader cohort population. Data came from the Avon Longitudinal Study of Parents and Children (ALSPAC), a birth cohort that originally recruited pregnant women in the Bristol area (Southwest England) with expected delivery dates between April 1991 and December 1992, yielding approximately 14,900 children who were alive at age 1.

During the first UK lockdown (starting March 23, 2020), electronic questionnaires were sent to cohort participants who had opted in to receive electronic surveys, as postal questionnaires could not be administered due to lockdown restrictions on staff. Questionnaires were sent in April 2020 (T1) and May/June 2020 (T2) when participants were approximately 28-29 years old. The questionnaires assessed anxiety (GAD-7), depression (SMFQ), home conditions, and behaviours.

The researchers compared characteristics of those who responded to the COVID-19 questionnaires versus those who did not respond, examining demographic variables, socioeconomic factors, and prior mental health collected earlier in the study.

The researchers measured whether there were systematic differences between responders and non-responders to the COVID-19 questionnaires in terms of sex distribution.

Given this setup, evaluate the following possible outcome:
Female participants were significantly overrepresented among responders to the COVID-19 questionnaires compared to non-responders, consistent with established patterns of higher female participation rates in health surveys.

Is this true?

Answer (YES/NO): YES